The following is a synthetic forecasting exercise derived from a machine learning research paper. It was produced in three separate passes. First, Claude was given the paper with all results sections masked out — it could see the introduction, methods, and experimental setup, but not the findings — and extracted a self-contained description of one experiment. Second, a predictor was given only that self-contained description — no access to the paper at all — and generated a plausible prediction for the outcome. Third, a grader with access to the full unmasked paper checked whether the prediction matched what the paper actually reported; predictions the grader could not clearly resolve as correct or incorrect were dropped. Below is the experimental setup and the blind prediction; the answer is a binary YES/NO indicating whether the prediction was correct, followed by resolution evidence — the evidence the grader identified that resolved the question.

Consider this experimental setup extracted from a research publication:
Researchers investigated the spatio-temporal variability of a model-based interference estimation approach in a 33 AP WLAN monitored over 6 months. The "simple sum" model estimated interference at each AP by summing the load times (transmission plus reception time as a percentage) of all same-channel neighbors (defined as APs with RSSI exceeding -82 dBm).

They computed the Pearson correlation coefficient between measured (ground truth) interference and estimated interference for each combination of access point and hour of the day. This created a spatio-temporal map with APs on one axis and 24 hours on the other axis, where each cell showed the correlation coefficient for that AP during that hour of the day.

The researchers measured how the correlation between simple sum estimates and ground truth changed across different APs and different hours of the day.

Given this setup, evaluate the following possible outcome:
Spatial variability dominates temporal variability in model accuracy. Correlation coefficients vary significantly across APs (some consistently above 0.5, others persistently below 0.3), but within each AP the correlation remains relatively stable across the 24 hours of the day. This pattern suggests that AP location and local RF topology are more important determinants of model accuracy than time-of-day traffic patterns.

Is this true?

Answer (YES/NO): NO